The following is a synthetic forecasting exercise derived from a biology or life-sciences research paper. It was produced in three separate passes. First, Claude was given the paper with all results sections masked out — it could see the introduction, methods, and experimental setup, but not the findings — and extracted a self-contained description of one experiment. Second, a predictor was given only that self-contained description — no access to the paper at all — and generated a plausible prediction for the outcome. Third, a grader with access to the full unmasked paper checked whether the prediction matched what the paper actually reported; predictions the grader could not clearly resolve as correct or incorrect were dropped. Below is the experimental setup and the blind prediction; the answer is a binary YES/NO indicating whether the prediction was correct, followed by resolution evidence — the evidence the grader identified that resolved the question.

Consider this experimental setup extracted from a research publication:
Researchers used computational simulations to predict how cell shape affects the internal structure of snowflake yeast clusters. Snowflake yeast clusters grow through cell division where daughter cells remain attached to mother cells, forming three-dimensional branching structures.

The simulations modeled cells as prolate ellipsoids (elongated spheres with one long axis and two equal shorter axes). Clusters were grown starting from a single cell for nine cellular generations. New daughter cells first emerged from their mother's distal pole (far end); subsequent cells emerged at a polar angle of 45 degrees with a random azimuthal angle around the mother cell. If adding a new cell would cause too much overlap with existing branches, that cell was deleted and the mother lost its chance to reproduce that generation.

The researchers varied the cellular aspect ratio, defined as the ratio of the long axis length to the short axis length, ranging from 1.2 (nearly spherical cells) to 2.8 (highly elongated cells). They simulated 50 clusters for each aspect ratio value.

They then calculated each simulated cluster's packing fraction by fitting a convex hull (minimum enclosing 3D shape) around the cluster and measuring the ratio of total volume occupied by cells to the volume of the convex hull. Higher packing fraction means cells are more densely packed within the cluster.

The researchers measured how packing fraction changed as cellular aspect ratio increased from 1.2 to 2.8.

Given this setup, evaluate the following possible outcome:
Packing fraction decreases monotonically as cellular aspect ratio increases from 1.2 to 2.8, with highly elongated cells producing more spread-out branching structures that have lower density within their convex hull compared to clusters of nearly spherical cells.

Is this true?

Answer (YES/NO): YES